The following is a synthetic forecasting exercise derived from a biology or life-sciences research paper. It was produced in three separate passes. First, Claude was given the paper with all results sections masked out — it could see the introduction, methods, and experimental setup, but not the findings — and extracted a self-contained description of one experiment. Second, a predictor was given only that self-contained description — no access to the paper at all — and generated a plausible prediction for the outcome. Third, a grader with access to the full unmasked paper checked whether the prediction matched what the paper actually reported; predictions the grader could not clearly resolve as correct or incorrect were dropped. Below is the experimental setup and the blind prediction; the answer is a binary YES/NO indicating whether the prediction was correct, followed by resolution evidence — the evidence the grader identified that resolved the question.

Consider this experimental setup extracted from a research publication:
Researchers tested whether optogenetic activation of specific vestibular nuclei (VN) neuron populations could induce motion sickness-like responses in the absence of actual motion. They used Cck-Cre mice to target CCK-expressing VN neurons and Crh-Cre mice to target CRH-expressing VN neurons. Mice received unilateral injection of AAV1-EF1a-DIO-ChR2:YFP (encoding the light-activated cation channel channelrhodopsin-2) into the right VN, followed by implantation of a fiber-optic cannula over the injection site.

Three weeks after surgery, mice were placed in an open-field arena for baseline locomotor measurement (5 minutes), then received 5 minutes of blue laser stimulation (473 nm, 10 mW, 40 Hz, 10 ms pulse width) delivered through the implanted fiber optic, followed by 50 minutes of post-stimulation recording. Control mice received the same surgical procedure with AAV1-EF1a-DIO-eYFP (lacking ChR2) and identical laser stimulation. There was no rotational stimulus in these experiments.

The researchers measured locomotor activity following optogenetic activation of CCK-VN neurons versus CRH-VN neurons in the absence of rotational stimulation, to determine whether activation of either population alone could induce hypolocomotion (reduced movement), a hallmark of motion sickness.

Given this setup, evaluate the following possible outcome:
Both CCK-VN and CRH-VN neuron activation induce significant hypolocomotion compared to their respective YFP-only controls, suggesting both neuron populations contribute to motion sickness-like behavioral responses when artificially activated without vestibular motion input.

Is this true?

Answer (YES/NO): YES